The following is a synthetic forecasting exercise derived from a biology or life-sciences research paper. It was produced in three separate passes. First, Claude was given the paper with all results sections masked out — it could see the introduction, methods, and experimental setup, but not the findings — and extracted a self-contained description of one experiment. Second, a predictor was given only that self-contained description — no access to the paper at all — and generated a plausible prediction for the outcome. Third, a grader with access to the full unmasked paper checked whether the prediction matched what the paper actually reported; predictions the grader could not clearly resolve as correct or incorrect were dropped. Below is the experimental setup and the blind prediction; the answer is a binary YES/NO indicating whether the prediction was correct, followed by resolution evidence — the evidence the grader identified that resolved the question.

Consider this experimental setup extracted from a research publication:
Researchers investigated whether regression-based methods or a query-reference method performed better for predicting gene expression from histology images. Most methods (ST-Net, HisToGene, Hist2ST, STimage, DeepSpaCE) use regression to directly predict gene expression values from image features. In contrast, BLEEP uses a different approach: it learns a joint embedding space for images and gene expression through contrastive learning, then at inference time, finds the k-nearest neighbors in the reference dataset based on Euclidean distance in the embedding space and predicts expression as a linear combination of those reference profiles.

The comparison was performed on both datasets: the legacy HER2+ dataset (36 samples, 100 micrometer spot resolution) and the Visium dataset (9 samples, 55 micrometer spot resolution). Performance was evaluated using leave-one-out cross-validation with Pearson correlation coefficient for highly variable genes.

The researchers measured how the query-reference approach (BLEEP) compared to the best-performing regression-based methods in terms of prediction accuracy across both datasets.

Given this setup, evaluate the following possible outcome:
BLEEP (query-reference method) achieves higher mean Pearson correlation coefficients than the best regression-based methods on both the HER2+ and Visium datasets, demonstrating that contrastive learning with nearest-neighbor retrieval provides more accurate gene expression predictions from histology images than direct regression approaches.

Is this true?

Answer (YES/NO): NO